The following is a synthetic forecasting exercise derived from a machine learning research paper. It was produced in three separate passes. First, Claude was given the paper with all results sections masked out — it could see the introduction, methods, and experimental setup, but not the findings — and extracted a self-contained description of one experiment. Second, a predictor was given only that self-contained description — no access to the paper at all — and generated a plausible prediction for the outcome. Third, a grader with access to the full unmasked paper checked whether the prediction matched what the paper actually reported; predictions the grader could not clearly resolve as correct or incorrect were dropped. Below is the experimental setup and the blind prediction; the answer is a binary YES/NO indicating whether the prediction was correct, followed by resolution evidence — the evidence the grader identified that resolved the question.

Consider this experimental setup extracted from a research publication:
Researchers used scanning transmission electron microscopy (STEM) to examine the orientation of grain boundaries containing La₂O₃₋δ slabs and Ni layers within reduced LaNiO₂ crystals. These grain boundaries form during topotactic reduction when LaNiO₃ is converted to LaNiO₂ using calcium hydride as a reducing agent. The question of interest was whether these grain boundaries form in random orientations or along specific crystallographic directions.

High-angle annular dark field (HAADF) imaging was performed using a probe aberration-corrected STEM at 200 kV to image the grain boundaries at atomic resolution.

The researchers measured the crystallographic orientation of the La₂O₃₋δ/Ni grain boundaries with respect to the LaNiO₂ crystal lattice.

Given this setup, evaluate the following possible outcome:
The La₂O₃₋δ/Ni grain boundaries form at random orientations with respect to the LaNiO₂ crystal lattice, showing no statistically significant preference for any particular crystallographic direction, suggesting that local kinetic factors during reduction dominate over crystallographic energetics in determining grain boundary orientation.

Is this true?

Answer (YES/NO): NO